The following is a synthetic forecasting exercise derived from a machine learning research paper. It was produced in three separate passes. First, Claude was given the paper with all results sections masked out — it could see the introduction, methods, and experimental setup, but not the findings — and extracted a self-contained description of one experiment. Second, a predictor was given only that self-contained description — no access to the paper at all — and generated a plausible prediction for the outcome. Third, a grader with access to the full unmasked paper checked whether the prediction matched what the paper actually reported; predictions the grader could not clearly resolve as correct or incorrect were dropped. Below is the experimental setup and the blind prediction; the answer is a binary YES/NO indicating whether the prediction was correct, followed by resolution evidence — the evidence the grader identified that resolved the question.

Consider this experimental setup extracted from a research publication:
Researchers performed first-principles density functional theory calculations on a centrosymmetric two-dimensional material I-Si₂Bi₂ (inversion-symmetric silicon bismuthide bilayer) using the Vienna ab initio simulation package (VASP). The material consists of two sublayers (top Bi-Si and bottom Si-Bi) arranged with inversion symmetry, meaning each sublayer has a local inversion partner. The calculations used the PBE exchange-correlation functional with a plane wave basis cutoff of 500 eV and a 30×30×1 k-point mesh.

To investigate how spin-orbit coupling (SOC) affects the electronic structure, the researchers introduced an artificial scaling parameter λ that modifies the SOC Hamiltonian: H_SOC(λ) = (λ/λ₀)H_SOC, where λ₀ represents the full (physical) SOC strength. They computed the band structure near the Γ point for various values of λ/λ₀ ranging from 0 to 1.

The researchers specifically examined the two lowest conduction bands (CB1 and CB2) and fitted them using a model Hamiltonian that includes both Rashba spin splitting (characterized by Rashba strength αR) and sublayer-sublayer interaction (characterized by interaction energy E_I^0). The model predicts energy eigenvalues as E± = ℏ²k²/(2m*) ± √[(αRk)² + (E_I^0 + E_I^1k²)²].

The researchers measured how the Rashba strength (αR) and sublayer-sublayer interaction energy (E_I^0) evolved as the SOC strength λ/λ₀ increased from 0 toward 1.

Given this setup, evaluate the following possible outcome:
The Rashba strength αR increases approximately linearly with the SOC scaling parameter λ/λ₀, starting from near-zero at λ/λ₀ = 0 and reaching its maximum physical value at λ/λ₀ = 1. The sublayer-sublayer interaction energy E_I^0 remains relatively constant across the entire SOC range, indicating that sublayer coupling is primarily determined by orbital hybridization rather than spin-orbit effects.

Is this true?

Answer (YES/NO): NO